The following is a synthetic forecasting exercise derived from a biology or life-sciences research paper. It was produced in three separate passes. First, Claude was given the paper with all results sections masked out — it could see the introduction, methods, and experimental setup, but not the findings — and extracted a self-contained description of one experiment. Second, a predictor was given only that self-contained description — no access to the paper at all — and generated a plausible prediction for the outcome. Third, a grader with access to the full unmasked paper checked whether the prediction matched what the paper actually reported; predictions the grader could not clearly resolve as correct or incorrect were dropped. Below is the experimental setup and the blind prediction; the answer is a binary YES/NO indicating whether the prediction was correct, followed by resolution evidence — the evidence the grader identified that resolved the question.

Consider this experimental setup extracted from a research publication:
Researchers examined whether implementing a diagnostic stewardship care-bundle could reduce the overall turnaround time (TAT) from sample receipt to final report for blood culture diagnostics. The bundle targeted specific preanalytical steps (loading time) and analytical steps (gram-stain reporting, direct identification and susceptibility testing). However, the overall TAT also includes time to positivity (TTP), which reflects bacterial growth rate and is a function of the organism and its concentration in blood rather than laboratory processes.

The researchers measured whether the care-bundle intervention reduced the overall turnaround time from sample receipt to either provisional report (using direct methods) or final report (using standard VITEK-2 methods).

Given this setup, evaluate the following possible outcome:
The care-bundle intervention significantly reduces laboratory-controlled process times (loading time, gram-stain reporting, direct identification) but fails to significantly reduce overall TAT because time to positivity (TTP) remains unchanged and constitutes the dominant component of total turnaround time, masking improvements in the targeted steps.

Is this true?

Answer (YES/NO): NO